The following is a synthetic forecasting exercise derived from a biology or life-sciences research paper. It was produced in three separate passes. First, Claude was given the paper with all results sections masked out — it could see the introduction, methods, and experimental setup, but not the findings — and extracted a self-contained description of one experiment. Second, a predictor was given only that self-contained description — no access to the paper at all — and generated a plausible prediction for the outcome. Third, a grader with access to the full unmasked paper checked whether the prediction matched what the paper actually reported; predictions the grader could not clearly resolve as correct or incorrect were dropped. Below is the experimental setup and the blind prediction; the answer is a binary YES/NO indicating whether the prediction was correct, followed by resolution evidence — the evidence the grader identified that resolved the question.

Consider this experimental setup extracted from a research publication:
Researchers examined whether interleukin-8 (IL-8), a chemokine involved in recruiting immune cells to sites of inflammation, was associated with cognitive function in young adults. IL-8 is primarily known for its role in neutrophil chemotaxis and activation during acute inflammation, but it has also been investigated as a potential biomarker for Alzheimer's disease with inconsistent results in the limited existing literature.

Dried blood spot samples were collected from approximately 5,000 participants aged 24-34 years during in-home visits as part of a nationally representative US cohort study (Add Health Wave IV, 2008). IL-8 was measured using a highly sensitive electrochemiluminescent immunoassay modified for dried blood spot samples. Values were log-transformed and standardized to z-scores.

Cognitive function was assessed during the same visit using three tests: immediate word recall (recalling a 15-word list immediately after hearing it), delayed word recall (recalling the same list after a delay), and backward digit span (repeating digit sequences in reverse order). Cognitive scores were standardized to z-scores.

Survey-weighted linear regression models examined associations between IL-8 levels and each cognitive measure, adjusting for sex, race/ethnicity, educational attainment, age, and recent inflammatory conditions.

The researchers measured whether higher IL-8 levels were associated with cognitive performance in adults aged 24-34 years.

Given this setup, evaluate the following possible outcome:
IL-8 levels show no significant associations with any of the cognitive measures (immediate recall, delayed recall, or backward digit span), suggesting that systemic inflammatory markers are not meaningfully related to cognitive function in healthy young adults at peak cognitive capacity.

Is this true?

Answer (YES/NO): YES